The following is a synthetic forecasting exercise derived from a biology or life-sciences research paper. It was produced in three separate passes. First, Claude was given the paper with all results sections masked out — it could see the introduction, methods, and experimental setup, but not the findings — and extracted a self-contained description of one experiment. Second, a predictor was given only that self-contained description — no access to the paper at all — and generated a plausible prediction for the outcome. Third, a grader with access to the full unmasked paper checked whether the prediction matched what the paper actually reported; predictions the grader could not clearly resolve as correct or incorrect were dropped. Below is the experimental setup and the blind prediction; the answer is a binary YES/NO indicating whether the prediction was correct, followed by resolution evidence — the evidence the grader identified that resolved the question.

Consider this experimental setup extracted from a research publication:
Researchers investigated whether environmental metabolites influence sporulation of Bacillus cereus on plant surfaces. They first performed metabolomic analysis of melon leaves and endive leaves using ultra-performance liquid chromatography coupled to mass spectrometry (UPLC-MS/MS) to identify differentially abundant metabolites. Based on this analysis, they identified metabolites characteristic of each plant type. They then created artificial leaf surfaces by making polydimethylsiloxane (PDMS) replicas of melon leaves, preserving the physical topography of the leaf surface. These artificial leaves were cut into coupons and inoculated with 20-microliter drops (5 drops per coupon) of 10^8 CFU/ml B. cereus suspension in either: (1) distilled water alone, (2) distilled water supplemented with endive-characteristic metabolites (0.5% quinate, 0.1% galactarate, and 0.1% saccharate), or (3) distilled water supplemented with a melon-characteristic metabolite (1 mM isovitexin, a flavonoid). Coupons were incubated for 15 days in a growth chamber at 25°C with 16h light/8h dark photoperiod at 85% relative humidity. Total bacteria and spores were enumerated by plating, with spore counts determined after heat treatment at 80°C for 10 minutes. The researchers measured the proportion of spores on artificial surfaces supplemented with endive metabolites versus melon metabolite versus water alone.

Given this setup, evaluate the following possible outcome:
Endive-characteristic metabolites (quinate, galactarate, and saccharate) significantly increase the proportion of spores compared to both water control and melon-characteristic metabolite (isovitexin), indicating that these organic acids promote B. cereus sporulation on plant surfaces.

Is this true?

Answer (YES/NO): NO